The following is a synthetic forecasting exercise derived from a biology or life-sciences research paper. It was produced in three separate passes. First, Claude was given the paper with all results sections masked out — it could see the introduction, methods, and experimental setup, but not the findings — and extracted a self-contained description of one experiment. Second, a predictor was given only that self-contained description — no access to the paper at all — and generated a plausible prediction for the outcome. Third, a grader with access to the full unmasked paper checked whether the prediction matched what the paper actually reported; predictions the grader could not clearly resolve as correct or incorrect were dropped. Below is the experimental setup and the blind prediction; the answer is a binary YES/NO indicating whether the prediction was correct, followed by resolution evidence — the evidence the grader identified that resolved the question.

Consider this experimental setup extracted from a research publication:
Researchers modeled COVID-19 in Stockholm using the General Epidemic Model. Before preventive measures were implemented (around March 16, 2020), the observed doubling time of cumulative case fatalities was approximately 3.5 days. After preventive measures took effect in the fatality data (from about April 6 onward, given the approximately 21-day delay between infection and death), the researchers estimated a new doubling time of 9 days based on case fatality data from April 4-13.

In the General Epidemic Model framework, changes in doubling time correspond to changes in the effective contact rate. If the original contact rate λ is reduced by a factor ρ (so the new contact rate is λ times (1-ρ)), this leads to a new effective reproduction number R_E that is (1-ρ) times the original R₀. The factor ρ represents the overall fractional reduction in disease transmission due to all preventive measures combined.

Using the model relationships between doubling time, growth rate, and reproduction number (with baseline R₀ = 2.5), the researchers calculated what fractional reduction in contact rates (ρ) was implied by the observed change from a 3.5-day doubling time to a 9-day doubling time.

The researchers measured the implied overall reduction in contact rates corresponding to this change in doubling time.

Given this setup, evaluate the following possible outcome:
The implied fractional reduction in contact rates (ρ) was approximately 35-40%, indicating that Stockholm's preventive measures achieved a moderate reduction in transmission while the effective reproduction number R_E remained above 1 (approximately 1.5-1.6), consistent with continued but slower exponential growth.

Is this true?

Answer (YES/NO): YES